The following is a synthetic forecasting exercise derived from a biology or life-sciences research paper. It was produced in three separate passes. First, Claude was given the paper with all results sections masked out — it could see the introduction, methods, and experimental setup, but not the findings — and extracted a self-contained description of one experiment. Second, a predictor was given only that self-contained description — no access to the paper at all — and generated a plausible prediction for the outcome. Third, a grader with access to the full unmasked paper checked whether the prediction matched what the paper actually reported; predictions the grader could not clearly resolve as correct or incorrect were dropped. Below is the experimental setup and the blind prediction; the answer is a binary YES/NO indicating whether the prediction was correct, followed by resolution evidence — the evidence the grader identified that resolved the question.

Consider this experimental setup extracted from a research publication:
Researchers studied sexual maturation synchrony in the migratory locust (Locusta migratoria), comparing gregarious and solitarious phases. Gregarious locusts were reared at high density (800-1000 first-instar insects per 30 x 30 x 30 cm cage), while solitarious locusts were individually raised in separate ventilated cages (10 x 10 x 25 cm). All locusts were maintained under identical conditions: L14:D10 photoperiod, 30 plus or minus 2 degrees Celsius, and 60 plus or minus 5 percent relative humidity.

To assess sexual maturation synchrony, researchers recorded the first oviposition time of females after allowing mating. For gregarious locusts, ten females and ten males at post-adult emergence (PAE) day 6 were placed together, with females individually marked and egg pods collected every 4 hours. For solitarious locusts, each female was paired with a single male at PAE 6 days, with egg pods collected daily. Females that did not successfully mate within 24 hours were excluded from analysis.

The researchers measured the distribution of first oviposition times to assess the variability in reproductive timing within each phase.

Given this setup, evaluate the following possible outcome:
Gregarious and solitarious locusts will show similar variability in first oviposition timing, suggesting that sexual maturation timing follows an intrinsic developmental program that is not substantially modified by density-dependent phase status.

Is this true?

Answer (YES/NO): NO